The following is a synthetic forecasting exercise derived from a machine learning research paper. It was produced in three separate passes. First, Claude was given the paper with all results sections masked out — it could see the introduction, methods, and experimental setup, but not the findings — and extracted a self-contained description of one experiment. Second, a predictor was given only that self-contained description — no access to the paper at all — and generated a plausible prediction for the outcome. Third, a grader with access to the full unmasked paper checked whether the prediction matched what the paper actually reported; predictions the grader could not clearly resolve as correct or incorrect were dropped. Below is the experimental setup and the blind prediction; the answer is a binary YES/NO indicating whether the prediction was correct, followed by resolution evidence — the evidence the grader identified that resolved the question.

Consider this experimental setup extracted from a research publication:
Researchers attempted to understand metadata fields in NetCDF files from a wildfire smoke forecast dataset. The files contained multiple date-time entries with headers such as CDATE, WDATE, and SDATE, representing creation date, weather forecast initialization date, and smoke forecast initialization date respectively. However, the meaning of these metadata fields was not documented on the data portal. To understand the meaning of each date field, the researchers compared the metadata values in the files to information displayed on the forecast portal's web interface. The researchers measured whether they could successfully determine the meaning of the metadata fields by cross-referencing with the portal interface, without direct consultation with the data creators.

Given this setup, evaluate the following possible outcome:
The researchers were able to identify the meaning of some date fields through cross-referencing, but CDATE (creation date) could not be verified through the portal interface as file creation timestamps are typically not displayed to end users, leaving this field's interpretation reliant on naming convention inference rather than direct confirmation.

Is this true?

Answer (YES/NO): NO